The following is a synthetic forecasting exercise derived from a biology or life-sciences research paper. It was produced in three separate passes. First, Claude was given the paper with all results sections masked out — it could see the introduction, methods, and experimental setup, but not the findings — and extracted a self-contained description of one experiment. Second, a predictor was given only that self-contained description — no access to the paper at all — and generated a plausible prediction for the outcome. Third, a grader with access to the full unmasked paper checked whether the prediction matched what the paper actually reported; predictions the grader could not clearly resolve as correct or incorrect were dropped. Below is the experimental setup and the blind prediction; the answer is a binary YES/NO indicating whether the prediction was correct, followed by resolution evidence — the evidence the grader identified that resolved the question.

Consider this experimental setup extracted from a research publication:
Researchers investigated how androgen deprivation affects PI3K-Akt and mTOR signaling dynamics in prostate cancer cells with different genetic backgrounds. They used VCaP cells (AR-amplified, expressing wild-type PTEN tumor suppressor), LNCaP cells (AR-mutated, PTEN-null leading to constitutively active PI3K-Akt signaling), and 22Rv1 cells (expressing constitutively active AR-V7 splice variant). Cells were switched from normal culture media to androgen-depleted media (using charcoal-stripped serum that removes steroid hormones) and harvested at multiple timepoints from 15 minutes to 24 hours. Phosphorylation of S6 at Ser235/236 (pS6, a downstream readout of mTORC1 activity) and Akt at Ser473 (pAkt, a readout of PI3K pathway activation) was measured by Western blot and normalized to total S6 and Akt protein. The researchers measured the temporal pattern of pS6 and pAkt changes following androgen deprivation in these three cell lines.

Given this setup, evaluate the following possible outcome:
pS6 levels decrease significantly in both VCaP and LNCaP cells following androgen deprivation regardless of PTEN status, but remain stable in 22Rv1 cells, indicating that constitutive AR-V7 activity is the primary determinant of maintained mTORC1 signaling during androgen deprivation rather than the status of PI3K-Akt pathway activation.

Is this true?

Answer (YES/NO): NO